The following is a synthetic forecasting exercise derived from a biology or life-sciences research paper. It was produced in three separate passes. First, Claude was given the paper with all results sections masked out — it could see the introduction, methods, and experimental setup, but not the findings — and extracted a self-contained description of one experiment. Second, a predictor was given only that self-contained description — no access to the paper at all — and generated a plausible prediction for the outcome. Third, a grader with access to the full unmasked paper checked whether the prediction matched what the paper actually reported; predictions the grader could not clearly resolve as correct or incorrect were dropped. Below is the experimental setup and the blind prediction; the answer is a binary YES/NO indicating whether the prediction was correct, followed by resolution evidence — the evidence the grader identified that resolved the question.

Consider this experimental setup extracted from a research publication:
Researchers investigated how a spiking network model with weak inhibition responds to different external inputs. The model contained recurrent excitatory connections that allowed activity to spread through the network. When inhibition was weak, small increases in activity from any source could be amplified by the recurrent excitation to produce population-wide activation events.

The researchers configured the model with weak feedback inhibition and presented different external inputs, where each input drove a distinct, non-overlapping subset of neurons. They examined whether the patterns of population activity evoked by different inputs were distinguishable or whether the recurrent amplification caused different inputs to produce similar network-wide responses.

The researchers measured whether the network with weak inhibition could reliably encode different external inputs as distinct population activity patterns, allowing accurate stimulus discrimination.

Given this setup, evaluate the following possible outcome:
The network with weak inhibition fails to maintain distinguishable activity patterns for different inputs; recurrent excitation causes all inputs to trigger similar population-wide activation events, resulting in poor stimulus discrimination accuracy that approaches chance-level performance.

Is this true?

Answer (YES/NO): NO